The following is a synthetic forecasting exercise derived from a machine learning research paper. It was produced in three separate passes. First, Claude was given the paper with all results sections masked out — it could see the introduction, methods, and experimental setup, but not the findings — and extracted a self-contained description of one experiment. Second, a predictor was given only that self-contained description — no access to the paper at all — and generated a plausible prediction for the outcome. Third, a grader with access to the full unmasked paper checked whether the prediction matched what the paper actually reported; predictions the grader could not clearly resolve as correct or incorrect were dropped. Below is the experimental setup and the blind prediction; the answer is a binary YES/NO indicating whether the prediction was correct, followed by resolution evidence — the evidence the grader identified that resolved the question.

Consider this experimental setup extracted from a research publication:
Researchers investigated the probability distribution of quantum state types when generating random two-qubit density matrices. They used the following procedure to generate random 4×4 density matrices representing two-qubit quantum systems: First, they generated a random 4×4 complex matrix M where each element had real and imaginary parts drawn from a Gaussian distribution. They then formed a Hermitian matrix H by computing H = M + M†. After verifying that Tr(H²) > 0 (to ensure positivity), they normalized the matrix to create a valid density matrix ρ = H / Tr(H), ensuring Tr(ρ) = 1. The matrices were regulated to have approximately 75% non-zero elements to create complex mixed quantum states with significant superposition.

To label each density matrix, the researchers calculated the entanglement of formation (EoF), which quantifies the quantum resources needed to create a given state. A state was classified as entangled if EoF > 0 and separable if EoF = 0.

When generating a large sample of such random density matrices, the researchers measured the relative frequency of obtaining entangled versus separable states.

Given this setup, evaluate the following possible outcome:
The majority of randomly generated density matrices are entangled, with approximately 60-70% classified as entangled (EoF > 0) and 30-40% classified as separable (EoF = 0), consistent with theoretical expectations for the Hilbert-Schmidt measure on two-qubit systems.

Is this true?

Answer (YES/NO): NO